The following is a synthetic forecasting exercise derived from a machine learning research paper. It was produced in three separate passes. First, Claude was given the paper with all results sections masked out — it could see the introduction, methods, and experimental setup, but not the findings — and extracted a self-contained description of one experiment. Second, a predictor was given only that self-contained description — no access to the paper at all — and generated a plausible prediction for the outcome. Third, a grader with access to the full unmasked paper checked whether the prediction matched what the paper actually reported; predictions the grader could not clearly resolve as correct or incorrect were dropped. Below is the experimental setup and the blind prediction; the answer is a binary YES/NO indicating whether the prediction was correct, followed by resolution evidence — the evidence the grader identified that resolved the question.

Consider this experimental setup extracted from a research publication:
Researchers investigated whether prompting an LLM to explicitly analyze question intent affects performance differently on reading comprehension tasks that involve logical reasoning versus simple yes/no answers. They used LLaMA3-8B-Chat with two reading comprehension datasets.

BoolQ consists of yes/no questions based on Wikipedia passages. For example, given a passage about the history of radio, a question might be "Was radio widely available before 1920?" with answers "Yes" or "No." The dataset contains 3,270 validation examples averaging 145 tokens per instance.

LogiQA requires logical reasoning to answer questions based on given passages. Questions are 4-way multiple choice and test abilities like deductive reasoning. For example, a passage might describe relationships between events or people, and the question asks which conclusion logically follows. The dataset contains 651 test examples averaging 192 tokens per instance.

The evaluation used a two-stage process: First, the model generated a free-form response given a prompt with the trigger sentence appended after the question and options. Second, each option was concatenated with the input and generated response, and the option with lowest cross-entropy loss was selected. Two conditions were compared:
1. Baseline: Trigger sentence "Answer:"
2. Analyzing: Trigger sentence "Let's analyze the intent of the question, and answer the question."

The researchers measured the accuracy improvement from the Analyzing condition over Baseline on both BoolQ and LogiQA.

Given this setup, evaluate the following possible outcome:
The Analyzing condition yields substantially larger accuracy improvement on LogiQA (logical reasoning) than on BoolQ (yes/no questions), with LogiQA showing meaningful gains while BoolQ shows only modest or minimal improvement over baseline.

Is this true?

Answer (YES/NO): NO